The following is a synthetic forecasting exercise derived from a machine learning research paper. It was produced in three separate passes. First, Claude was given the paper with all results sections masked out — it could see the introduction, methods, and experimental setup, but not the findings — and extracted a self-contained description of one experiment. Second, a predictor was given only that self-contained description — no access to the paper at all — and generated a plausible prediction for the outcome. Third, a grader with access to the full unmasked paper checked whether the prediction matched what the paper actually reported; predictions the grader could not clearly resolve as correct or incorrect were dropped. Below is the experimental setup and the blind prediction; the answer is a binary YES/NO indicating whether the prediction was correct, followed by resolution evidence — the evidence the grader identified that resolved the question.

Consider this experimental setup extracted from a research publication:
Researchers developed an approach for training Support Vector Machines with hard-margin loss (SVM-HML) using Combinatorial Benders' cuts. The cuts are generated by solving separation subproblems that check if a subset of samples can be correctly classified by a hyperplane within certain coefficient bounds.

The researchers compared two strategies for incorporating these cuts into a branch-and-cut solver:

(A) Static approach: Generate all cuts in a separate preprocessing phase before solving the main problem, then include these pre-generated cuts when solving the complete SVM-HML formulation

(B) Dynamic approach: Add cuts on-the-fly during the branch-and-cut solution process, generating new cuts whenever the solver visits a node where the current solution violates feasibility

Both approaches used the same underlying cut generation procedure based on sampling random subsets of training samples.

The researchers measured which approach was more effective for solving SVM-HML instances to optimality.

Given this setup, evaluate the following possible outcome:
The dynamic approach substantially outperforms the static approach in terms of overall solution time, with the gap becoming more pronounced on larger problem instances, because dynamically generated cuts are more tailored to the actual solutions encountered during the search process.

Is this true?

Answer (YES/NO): NO